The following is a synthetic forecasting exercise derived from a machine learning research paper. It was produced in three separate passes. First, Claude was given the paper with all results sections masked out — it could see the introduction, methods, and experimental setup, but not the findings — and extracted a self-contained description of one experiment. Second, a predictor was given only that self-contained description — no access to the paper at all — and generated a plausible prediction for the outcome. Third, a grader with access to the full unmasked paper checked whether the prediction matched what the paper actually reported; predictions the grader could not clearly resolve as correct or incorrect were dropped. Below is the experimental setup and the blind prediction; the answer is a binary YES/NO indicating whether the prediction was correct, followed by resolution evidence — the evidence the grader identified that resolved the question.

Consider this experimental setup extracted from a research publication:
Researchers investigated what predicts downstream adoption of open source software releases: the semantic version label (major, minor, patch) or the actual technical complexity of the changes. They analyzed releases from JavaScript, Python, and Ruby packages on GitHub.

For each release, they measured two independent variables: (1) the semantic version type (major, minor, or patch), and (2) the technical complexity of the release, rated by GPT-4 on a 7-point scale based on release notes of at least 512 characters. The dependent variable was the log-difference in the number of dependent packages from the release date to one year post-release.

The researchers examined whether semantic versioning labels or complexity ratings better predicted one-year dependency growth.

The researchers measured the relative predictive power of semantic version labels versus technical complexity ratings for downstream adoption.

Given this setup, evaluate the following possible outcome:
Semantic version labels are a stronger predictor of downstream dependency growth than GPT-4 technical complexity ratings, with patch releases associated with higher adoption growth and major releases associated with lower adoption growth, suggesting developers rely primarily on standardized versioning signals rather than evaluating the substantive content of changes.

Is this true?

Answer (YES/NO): NO